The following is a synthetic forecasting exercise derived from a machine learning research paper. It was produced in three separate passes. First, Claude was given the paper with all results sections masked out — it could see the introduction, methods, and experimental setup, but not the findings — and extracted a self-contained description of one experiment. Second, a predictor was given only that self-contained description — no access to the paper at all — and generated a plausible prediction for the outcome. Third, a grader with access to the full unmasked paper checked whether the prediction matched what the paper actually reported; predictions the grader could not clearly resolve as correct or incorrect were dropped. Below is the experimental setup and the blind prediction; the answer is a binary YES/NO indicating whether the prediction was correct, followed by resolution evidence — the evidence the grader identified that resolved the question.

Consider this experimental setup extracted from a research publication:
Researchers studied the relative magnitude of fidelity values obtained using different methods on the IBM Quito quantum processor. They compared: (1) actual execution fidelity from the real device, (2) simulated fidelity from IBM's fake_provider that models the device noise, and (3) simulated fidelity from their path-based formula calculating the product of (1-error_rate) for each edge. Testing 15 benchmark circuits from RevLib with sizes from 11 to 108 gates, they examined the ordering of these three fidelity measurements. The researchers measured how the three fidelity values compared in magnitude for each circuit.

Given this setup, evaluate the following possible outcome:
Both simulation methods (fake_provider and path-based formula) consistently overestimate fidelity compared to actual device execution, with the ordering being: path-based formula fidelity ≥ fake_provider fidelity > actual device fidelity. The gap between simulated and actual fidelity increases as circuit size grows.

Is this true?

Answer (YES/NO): NO